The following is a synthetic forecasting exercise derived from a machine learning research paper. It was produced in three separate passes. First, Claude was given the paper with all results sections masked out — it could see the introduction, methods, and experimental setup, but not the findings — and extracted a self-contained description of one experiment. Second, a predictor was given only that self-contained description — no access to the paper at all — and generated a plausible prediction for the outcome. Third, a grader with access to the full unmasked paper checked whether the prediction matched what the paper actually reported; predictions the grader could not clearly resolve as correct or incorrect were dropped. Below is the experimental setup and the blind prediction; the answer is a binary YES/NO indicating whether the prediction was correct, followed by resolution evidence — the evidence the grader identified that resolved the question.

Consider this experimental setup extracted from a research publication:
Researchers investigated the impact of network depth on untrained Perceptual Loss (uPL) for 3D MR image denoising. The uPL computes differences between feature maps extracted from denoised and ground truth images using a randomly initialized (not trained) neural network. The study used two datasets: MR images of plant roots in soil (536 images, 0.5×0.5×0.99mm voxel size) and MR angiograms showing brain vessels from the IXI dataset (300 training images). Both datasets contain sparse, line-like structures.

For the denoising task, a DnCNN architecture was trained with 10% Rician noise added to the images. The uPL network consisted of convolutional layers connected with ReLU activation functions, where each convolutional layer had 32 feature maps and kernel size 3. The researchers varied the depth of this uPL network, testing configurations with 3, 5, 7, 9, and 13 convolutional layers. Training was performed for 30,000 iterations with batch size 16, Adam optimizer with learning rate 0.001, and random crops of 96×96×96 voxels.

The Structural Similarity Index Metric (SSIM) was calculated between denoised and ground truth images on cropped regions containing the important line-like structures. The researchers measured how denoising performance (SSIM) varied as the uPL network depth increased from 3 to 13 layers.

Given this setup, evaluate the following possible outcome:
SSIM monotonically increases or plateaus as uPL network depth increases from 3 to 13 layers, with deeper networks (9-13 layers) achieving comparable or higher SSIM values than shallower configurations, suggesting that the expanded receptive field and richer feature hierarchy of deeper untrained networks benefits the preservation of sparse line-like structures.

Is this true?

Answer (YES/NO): NO